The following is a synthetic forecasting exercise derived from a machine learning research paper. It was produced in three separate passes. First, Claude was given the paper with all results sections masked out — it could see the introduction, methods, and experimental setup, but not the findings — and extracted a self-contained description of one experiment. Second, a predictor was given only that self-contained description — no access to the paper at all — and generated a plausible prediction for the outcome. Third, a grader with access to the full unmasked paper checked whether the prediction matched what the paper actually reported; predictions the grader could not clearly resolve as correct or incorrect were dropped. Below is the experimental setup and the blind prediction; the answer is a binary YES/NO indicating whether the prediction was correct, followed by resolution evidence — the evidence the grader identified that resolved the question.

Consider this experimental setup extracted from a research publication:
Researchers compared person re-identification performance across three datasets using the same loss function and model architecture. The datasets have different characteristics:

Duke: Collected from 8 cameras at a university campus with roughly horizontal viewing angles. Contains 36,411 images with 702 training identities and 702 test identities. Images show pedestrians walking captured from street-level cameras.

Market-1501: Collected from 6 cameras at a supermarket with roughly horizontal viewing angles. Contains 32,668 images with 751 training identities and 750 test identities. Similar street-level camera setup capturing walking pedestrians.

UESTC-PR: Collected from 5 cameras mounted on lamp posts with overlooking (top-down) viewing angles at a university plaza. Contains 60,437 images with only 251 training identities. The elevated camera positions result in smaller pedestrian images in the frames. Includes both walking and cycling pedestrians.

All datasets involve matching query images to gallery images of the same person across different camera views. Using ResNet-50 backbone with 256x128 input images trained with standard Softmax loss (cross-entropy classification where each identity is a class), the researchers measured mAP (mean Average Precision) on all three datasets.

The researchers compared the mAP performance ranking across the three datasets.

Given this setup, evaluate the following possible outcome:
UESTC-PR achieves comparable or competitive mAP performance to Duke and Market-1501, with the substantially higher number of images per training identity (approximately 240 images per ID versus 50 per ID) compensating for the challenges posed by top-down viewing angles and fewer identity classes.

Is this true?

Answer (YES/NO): NO